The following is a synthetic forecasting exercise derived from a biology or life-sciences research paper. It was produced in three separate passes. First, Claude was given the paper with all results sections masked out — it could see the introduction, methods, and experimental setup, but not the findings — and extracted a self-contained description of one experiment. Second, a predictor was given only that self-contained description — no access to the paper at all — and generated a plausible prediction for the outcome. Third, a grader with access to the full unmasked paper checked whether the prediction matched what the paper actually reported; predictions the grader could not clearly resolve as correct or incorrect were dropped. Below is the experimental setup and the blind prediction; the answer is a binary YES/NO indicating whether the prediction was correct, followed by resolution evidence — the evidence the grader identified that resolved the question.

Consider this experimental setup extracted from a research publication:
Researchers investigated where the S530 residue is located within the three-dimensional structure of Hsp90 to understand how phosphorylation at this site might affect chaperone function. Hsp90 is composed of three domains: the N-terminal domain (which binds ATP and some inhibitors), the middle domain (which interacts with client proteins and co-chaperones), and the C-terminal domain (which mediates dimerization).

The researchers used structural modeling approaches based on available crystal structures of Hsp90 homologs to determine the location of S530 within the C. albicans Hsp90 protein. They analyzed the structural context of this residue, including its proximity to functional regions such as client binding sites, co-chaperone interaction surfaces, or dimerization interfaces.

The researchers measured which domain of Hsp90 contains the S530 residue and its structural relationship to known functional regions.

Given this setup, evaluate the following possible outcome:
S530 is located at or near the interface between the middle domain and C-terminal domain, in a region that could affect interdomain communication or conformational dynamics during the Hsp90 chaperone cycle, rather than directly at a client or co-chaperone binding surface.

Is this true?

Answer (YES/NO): NO